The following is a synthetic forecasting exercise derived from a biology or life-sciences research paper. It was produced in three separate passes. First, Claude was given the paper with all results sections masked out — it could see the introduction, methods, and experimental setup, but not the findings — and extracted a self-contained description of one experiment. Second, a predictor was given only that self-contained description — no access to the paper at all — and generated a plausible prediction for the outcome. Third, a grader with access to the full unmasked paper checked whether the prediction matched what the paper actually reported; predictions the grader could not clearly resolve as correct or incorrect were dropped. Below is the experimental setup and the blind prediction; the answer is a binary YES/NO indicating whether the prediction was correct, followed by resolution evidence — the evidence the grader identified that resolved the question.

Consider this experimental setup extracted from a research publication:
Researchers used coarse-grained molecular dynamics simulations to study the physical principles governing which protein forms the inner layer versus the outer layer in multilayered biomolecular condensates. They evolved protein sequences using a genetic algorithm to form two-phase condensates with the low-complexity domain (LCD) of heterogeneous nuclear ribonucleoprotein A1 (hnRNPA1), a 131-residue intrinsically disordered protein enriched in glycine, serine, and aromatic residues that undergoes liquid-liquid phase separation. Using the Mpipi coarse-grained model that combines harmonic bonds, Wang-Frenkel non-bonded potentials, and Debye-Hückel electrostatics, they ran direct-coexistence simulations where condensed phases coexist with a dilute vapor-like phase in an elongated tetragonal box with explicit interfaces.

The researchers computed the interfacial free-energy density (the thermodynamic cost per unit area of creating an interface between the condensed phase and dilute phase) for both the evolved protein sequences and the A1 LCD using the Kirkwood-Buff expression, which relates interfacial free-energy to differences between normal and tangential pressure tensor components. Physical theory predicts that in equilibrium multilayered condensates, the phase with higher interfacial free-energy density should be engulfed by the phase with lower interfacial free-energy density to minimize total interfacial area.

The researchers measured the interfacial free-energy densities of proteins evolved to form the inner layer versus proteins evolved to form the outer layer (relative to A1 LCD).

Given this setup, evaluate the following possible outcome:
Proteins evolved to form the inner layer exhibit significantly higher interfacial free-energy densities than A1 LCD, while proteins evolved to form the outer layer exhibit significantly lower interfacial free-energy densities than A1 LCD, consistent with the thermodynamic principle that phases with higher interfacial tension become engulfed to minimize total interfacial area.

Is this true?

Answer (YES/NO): YES